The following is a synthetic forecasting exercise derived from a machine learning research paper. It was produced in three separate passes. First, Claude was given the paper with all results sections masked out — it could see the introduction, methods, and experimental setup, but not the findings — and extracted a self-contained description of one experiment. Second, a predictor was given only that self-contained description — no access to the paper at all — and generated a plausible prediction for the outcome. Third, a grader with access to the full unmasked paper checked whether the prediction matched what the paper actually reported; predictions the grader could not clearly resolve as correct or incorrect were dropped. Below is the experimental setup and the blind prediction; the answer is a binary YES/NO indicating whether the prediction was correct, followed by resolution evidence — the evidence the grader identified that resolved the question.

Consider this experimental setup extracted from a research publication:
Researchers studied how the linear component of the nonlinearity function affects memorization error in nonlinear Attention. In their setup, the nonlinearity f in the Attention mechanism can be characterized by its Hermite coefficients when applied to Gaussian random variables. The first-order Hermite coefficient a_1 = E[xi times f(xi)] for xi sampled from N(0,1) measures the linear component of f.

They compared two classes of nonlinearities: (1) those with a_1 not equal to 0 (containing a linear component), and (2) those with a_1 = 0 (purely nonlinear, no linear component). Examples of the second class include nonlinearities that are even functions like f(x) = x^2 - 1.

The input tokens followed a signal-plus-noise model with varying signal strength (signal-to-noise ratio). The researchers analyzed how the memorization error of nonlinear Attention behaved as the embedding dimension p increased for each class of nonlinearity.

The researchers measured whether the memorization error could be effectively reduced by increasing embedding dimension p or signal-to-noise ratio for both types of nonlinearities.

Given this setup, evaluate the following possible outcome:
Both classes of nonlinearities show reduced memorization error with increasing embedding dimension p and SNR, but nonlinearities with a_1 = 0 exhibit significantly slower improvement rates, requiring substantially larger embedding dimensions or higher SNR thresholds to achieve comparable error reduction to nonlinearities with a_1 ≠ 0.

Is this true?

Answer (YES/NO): NO